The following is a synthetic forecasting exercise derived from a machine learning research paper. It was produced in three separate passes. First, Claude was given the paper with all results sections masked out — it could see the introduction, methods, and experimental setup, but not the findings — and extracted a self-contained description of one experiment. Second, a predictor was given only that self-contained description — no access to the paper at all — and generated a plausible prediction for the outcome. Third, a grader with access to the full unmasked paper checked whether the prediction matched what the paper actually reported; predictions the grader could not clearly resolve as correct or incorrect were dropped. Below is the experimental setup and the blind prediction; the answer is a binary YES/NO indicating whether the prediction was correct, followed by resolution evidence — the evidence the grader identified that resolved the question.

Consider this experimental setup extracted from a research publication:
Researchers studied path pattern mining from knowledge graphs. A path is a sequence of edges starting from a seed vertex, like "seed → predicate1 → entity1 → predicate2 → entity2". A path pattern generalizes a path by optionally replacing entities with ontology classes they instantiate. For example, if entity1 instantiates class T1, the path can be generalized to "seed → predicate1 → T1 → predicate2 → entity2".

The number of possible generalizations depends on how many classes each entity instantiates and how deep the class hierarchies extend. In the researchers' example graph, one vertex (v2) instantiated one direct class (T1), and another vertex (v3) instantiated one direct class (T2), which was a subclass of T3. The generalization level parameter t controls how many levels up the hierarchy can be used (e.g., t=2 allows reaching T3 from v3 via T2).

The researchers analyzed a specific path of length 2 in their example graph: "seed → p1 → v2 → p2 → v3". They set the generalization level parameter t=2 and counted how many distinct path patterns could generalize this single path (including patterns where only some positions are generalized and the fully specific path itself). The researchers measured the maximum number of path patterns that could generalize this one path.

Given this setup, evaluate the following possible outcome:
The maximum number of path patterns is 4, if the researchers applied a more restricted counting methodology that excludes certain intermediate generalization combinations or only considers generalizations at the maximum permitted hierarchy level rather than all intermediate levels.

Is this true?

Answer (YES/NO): NO